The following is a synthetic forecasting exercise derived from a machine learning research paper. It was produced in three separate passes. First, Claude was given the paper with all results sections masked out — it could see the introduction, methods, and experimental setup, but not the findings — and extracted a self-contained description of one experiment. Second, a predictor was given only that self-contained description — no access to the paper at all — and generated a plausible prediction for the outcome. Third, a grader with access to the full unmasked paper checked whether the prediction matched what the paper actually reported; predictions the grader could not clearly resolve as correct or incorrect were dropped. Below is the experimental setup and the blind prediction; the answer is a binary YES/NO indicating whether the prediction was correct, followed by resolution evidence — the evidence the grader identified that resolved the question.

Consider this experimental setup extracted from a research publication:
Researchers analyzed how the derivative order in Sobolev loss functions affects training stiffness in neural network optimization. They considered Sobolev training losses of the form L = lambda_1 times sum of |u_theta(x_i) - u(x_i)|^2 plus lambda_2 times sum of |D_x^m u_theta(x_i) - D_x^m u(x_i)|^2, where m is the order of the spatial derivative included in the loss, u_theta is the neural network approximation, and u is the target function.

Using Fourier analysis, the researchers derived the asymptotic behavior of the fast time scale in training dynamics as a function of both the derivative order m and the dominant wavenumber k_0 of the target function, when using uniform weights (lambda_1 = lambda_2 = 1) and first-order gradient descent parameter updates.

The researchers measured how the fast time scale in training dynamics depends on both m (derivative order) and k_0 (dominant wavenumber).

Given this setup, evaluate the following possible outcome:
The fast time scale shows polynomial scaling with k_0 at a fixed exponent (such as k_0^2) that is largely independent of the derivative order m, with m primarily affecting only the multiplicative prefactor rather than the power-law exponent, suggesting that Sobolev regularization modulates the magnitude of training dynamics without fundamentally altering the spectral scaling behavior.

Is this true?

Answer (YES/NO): NO